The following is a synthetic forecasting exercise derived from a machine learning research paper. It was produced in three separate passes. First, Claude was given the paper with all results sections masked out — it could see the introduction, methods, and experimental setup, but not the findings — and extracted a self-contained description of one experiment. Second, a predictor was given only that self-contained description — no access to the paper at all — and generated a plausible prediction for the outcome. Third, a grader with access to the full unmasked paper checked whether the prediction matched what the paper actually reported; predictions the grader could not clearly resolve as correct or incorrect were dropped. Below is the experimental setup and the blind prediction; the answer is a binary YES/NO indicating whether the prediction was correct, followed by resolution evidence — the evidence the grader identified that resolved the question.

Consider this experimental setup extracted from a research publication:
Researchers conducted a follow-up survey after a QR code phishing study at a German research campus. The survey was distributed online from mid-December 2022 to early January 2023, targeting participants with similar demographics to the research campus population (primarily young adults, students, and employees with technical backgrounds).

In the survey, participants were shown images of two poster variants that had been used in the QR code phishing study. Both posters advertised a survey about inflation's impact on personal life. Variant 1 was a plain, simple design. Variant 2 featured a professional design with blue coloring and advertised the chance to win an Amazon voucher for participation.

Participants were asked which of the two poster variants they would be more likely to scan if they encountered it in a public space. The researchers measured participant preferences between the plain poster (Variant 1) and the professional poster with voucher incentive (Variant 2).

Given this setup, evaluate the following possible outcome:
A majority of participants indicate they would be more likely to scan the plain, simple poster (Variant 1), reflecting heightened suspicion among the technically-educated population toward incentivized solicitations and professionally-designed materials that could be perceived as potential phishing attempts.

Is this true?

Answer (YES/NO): NO